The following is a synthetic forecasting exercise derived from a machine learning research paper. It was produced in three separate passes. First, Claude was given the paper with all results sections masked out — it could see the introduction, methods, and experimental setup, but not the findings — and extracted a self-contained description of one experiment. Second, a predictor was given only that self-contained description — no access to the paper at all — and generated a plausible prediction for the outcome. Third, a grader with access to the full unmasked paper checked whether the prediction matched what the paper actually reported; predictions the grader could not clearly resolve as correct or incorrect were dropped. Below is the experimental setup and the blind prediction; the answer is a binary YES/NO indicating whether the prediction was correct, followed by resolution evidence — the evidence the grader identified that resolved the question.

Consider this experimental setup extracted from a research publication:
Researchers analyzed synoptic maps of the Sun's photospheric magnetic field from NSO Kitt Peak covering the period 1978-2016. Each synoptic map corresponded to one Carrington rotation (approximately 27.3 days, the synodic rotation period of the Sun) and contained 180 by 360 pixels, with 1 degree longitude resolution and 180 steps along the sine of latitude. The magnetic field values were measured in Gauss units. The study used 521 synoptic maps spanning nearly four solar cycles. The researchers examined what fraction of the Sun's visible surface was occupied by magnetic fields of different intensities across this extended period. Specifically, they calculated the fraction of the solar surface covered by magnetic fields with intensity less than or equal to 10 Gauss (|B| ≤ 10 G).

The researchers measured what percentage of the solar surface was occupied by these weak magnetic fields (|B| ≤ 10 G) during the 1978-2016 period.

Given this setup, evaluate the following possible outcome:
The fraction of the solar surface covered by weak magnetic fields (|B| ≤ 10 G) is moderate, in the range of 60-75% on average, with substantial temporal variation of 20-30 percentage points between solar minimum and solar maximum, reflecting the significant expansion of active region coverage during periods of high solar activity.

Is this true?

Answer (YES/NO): NO